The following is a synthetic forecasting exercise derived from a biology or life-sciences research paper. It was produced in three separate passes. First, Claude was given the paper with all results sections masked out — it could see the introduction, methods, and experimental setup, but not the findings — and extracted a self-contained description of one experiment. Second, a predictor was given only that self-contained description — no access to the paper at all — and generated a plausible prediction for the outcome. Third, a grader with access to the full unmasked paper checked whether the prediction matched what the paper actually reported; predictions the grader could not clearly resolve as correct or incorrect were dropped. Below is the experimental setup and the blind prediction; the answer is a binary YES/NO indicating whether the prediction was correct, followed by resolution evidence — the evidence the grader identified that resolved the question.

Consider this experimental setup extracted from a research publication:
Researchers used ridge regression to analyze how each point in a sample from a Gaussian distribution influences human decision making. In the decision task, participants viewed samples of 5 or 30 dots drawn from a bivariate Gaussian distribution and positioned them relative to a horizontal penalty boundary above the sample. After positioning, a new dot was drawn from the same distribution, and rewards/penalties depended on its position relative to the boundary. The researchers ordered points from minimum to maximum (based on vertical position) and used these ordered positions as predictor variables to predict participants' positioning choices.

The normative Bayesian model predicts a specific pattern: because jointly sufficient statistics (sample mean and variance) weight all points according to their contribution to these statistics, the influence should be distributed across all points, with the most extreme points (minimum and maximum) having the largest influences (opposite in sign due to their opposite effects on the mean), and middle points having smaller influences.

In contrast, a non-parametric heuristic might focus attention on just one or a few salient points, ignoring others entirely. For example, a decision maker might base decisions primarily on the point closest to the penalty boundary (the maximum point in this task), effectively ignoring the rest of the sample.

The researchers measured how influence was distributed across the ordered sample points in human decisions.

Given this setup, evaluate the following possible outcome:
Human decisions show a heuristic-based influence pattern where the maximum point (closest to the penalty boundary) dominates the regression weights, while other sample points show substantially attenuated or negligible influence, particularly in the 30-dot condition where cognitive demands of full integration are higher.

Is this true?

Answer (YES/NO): YES